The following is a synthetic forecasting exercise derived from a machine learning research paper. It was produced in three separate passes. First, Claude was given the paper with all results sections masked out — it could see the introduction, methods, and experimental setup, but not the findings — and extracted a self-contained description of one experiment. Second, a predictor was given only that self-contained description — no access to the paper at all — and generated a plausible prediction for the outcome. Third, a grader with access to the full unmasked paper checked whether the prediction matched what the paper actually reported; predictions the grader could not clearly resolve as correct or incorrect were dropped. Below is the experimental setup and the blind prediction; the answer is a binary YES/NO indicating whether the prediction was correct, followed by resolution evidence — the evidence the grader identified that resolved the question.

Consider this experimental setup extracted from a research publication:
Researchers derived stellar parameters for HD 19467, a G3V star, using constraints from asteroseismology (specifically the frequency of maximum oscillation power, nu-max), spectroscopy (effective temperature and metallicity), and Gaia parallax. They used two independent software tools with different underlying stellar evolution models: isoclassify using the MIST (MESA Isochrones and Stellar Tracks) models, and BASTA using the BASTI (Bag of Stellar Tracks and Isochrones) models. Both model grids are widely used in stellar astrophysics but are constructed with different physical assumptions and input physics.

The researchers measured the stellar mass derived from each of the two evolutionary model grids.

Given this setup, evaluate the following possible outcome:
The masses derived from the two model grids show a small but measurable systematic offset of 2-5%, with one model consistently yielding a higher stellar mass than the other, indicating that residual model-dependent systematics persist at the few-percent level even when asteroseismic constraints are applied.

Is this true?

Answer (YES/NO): NO